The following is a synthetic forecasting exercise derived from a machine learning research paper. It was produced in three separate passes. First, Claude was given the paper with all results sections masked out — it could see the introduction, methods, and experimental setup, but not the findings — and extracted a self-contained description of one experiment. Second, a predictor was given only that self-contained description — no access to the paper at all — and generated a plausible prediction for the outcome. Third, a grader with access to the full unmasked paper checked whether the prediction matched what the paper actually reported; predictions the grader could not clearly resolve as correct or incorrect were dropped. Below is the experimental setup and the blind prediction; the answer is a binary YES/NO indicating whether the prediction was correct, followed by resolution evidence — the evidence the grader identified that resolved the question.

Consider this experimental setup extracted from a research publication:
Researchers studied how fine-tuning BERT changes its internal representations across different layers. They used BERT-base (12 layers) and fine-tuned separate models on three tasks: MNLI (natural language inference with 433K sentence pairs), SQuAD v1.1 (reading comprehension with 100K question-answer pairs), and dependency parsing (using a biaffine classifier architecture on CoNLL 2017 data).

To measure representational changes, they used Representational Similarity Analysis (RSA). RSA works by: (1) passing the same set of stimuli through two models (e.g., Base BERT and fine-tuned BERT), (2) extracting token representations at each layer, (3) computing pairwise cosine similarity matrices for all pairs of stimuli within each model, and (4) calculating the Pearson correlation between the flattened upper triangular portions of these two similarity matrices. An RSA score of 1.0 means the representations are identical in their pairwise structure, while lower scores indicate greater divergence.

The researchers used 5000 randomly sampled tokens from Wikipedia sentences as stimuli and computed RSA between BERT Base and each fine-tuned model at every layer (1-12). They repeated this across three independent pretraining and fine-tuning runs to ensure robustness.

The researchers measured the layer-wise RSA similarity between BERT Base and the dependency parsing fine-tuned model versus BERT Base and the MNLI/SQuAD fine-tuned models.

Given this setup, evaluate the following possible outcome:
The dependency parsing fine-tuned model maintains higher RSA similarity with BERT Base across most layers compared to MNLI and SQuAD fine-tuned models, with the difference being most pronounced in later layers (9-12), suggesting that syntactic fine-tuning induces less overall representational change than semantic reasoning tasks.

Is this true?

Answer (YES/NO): NO